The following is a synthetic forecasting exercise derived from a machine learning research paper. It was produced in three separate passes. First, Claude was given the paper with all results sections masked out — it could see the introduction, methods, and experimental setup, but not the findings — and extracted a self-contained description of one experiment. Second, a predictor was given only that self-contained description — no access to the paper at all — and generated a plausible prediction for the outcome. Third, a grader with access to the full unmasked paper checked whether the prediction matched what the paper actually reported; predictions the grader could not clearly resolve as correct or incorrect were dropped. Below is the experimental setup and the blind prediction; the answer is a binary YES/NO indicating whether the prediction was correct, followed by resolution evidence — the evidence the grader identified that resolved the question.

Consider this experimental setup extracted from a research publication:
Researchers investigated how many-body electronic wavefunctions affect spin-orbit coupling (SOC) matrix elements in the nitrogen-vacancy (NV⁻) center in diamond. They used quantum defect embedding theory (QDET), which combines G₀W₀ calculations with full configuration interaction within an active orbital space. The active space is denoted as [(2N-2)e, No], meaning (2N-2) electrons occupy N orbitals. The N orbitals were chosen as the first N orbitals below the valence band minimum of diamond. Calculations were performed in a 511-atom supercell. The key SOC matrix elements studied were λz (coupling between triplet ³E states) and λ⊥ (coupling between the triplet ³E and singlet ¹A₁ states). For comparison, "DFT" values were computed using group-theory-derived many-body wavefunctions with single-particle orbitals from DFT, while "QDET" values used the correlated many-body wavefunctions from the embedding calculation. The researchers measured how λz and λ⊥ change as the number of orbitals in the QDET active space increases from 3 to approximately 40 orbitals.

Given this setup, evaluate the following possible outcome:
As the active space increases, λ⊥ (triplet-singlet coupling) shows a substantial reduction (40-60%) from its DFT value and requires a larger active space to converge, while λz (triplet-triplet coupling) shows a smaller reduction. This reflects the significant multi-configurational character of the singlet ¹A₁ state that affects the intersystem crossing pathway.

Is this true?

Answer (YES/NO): NO